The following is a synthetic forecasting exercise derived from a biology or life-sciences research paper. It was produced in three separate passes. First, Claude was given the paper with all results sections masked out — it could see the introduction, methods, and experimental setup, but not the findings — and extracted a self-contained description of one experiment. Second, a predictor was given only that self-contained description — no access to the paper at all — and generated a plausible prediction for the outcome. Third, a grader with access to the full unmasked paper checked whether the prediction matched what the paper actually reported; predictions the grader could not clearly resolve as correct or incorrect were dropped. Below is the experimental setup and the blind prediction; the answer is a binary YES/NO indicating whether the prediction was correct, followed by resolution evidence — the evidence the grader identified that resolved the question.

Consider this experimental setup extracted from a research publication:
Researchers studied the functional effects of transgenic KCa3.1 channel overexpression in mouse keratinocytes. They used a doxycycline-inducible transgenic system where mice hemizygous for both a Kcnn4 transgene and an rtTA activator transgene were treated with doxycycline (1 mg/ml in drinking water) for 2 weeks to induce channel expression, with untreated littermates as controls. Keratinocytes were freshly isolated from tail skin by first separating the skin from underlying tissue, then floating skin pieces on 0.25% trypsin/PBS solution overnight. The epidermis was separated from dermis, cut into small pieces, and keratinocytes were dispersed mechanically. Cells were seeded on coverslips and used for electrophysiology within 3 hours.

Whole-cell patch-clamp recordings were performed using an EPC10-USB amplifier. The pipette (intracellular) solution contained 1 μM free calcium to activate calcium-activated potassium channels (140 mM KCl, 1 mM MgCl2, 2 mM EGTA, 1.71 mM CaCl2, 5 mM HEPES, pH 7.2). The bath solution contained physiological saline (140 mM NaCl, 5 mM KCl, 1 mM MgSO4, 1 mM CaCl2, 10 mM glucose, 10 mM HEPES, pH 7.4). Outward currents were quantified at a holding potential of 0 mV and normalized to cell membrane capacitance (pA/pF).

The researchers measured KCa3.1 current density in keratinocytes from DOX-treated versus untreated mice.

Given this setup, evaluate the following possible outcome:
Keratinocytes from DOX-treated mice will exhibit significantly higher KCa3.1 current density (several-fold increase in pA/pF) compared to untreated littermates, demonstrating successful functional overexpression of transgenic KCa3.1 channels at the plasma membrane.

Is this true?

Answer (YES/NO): YES